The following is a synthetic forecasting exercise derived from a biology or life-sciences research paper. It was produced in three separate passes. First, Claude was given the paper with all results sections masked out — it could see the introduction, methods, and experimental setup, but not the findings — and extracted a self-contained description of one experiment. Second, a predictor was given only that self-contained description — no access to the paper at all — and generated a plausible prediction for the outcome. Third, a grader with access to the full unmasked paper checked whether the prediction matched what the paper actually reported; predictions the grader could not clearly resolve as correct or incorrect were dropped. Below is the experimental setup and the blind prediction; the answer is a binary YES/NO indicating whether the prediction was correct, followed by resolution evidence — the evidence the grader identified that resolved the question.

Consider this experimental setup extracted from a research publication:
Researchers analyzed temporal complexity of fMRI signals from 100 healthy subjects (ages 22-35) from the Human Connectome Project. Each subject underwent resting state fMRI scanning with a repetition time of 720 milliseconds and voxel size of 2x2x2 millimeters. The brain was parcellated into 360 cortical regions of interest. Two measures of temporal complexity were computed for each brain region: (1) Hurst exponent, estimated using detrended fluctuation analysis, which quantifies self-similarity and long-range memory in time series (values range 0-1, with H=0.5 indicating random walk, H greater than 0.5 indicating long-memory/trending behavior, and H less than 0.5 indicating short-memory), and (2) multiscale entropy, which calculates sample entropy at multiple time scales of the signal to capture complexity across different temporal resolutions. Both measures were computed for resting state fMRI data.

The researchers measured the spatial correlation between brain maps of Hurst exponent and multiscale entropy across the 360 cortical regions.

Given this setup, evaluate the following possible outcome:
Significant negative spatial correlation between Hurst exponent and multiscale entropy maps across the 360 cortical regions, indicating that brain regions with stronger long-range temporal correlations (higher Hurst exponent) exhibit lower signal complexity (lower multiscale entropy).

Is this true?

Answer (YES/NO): NO